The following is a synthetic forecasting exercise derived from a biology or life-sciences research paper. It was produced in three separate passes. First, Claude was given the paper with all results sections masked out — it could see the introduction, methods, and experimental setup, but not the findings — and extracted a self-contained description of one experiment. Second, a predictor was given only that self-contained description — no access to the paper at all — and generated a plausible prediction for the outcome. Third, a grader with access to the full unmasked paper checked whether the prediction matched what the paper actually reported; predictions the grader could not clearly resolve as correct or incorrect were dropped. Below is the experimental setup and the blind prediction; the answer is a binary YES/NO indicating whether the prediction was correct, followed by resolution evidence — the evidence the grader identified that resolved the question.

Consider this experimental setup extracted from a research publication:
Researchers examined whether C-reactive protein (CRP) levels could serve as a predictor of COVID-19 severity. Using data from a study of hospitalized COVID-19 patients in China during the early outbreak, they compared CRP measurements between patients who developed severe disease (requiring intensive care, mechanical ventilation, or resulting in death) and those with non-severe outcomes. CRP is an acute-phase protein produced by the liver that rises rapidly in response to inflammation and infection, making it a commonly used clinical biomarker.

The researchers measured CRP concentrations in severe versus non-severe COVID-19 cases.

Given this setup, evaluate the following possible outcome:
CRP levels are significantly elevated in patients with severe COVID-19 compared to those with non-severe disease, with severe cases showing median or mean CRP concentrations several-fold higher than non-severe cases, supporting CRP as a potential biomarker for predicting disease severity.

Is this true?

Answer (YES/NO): NO